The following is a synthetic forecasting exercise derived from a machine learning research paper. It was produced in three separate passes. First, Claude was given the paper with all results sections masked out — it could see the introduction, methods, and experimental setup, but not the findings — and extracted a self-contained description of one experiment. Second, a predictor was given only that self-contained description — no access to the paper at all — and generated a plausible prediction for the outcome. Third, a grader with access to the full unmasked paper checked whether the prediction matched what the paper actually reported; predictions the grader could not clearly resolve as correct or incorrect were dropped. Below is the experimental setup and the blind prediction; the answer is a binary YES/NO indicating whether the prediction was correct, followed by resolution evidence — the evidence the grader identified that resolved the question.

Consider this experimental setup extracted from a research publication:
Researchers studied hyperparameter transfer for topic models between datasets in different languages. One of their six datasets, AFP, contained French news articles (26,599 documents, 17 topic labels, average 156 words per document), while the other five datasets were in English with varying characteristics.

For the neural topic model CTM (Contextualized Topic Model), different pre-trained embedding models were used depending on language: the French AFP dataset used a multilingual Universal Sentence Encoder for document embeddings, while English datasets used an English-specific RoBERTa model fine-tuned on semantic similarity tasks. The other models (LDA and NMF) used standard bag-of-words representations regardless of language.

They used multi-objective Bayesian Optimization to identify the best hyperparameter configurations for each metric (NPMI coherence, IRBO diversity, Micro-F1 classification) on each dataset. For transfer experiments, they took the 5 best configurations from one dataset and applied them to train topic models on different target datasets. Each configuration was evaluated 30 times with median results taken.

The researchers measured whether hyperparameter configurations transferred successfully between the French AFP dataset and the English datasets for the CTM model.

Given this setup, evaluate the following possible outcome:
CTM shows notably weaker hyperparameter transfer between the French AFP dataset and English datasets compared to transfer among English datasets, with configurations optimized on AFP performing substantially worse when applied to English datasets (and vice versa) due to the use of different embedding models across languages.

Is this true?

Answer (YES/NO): NO